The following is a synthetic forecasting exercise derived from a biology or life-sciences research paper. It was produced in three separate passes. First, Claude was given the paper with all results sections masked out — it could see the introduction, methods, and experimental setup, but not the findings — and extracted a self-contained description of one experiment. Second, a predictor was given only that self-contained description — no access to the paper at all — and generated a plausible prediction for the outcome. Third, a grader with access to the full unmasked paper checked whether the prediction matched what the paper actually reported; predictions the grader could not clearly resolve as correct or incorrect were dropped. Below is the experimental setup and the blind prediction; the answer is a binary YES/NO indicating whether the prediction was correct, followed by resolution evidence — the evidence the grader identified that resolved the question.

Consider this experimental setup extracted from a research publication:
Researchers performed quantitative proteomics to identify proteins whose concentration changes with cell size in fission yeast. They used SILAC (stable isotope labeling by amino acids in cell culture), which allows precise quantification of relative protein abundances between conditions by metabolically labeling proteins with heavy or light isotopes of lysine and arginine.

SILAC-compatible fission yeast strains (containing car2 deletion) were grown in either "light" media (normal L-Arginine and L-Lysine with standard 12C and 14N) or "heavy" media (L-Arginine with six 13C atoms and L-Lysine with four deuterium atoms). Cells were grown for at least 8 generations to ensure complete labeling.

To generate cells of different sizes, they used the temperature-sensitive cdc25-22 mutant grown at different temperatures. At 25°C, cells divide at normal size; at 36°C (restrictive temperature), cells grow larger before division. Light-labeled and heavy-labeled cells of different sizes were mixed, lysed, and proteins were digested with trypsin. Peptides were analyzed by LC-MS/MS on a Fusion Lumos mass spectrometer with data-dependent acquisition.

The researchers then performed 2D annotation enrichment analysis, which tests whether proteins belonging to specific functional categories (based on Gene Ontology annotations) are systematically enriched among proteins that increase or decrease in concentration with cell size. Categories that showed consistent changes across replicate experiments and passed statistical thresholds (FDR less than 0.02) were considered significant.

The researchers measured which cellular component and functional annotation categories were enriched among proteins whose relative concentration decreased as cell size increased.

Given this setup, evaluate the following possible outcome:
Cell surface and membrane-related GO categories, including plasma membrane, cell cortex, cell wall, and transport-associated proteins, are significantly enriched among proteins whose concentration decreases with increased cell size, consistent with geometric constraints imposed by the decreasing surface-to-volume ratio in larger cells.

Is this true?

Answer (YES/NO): NO